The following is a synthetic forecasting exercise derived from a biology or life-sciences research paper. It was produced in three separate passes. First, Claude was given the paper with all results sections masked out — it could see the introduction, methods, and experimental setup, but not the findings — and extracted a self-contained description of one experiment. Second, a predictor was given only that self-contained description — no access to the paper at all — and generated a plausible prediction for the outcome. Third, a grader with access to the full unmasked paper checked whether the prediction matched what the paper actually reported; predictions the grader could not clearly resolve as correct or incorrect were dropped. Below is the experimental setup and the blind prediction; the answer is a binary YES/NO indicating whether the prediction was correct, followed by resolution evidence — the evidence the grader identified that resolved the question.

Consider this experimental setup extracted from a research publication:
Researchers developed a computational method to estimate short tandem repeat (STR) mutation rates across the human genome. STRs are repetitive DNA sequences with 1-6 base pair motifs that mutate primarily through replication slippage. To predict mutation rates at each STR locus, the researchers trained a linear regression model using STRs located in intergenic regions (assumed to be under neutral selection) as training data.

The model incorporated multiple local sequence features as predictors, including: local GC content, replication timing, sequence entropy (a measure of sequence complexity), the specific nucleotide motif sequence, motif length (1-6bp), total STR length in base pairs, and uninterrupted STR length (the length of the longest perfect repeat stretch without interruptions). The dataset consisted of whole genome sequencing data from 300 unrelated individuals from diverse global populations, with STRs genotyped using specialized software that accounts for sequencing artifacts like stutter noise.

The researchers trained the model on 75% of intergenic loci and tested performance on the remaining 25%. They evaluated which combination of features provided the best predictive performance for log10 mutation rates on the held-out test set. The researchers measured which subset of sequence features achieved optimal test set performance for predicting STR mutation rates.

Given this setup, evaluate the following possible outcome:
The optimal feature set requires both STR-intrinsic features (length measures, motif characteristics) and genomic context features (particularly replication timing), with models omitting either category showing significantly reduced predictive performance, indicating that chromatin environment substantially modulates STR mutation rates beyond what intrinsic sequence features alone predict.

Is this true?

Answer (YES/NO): NO